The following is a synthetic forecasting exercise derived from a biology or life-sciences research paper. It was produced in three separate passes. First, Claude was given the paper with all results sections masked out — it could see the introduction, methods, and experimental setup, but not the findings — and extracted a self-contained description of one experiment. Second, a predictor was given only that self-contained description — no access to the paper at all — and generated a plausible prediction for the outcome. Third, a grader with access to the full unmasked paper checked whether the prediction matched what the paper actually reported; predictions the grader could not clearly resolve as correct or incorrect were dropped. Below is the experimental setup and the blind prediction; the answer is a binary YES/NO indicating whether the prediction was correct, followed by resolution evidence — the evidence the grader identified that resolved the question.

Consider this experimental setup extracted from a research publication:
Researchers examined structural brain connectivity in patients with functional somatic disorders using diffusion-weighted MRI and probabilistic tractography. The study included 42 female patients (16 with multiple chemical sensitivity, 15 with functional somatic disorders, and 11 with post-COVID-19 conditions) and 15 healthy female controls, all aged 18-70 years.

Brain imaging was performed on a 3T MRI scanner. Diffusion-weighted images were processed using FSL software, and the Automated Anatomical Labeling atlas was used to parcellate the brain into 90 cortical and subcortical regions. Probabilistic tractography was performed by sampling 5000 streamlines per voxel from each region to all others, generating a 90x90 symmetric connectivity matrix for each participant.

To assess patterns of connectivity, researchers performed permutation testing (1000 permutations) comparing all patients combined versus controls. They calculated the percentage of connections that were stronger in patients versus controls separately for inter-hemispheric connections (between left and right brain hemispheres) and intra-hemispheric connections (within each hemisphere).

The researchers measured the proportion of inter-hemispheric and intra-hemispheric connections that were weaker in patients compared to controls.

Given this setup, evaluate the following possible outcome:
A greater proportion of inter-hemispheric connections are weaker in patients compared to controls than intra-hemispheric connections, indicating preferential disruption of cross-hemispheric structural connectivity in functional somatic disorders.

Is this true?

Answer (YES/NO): YES